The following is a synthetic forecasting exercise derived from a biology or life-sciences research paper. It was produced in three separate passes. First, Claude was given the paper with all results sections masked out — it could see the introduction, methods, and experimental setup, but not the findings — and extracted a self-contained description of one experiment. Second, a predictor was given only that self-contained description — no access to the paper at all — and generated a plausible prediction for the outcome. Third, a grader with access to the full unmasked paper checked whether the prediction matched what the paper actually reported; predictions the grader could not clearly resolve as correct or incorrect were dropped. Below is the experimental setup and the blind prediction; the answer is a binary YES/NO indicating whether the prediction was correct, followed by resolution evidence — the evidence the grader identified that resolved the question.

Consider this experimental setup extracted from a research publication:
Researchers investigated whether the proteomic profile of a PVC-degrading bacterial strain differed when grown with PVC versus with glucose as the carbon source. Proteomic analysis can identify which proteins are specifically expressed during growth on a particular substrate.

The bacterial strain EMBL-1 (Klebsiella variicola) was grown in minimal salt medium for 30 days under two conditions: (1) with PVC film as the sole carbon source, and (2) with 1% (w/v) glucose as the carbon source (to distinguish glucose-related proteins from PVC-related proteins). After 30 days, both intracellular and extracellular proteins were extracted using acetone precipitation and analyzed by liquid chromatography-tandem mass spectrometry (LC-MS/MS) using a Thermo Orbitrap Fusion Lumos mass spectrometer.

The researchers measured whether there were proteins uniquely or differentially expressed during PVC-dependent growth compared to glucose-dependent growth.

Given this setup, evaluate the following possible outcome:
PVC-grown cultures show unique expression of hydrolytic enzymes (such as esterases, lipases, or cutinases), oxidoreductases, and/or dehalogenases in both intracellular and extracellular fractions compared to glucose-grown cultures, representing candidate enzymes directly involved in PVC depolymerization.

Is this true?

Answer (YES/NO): NO